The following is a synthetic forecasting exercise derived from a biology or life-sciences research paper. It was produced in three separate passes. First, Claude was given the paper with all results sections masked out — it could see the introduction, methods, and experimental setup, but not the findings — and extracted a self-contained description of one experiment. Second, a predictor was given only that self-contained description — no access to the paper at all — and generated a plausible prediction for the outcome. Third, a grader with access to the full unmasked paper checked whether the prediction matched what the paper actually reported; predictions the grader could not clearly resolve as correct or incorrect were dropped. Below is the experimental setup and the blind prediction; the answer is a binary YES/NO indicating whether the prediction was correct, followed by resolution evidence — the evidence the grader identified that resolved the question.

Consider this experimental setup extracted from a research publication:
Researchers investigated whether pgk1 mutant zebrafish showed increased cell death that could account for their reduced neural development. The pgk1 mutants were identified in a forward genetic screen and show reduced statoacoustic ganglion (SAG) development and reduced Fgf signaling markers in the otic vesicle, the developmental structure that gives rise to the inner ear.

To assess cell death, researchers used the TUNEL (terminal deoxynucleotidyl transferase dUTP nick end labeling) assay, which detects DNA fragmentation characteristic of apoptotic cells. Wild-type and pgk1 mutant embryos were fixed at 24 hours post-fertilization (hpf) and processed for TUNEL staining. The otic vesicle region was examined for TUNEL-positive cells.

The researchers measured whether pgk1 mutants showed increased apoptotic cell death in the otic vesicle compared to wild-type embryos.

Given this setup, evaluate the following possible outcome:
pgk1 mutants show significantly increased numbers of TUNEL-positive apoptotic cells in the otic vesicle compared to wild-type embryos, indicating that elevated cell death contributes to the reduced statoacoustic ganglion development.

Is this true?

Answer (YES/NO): NO